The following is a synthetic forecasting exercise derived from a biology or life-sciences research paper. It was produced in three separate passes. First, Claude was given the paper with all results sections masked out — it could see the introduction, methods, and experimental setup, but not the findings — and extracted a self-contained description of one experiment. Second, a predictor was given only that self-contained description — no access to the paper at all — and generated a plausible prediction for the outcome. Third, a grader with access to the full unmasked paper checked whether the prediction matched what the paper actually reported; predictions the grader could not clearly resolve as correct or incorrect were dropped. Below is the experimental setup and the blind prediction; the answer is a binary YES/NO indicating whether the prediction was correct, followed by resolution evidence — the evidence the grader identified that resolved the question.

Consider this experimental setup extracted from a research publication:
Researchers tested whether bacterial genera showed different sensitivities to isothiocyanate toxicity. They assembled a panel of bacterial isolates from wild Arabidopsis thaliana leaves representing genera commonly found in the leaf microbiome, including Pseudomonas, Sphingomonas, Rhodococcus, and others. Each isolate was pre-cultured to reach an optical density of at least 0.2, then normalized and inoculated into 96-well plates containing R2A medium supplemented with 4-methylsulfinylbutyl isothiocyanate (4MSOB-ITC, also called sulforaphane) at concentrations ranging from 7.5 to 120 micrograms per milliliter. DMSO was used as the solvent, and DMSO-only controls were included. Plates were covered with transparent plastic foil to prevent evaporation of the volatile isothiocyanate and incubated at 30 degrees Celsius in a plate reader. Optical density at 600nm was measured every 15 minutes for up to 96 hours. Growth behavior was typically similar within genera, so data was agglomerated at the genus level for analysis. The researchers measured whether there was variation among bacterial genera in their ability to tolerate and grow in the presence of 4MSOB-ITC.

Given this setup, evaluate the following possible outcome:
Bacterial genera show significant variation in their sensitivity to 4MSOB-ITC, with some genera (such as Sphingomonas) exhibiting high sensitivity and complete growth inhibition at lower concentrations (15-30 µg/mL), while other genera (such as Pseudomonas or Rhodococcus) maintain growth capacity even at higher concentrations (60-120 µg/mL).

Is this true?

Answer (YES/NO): NO